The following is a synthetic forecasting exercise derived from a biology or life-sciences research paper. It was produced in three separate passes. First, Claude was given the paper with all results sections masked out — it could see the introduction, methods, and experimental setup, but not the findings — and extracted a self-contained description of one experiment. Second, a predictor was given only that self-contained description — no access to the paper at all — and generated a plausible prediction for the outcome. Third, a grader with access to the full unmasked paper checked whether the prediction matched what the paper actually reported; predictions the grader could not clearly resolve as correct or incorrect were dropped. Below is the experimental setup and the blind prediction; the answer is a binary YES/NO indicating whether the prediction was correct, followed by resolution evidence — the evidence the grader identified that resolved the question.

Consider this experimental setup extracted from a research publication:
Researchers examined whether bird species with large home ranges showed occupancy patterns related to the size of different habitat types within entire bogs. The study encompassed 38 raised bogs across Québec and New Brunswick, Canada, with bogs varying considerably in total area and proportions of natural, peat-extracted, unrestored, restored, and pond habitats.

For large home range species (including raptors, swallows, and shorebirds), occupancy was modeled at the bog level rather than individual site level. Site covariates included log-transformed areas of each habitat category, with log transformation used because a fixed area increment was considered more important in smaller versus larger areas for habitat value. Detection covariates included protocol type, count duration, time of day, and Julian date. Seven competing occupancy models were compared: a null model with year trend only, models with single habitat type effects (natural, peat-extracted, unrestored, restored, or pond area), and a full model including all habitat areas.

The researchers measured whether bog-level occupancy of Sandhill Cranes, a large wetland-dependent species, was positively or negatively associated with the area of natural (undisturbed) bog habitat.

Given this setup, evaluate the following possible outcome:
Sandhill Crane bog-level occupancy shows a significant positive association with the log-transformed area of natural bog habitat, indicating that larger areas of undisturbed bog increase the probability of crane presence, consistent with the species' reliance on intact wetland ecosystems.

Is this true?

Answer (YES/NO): NO